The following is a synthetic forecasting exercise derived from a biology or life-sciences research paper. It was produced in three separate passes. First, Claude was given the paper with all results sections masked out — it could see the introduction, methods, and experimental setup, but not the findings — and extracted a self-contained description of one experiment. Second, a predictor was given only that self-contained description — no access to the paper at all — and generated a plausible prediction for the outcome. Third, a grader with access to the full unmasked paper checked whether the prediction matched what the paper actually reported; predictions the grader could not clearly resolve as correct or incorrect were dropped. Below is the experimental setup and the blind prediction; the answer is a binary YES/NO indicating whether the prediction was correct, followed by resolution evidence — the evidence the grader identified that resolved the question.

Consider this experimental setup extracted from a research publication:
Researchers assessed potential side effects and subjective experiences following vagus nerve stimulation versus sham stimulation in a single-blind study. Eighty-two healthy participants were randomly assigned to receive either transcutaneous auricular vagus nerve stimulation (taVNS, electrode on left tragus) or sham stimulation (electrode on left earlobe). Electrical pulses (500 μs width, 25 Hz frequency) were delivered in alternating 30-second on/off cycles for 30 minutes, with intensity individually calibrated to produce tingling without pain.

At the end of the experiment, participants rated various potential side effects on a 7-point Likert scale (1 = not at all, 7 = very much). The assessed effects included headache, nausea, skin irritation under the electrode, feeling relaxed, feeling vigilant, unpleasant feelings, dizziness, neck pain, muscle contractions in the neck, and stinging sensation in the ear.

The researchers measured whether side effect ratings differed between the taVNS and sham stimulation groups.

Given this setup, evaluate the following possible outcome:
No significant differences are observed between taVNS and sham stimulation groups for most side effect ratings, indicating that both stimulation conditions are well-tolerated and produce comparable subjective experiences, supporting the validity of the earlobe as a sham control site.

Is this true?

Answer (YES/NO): YES